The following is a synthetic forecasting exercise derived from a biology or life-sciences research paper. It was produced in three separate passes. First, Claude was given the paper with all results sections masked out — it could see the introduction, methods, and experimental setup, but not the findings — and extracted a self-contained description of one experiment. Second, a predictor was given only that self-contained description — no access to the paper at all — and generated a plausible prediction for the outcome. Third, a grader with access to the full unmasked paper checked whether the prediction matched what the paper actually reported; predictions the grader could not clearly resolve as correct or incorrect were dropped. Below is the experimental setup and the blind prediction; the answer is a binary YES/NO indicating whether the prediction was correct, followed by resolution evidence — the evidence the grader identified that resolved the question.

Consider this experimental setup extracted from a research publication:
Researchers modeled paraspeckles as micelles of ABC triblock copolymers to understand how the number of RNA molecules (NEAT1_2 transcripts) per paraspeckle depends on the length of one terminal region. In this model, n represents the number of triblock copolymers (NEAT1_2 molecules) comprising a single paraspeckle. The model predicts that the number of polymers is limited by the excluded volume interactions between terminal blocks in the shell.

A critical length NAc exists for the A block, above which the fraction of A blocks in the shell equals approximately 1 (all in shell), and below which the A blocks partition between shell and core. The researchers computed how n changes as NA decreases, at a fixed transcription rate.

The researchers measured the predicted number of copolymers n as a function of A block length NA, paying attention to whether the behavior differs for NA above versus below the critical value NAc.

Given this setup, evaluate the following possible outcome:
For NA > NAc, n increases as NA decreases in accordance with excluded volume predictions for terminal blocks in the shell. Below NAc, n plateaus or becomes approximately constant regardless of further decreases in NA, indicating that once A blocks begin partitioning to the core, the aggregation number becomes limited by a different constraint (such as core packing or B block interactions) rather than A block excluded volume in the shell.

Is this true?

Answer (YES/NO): NO